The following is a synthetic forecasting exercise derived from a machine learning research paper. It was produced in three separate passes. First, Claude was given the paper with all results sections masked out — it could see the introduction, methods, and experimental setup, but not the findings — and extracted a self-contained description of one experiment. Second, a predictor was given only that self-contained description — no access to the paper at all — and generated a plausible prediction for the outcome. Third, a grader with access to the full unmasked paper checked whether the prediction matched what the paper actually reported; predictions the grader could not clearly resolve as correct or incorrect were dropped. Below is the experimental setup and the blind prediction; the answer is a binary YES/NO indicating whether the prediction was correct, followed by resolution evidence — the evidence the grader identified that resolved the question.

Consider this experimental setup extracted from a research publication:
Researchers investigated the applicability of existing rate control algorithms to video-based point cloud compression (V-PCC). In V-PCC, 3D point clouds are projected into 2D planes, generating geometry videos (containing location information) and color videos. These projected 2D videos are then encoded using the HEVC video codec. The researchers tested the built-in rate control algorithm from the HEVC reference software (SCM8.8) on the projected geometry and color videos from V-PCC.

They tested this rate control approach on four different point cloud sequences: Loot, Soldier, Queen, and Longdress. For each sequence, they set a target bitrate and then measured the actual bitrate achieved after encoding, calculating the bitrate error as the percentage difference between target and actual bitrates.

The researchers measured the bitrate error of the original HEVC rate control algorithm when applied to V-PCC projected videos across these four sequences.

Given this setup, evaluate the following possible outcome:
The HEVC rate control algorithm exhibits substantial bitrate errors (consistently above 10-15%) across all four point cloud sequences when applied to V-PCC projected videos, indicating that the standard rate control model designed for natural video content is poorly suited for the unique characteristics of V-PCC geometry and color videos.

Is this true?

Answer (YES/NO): YES